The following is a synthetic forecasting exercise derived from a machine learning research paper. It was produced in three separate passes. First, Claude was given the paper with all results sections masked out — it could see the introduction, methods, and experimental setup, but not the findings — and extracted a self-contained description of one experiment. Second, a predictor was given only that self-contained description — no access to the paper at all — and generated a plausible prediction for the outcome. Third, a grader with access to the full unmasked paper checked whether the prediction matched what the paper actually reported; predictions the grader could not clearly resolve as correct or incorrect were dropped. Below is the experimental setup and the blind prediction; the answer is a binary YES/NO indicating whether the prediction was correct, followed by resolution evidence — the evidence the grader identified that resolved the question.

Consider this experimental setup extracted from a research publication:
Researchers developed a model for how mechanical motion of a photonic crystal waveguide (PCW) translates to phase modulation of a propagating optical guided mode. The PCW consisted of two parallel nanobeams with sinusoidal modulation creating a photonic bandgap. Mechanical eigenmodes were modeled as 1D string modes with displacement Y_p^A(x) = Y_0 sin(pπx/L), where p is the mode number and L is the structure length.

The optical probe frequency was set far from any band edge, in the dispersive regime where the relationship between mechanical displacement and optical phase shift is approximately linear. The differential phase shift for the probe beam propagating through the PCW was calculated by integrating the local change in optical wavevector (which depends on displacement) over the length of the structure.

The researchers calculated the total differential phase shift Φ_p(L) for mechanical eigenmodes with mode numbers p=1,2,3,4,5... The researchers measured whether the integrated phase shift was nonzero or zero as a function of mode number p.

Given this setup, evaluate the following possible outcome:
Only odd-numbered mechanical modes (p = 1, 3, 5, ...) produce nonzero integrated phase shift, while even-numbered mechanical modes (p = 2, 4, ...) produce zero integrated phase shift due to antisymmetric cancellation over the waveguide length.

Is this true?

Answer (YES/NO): YES